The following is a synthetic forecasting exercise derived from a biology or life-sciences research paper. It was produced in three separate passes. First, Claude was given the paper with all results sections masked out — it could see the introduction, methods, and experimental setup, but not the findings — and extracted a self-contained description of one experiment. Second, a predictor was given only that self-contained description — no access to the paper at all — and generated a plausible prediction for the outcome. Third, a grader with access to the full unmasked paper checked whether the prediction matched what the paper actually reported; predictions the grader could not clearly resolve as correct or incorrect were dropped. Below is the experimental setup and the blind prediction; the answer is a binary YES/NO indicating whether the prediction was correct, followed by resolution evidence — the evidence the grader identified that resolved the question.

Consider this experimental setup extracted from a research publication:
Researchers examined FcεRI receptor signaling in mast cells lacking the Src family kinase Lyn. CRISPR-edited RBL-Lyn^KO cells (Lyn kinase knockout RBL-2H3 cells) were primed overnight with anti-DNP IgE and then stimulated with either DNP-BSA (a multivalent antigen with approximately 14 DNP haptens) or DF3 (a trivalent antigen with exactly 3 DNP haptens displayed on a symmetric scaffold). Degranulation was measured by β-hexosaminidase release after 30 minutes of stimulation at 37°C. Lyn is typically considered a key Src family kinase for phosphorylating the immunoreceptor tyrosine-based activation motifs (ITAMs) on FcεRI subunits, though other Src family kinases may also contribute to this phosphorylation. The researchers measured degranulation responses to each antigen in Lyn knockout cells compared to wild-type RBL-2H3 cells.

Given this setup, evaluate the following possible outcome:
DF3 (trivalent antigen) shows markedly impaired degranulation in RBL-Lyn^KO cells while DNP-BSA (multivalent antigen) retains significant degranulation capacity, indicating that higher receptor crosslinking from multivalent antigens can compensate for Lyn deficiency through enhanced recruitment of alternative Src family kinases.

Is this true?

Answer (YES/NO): YES